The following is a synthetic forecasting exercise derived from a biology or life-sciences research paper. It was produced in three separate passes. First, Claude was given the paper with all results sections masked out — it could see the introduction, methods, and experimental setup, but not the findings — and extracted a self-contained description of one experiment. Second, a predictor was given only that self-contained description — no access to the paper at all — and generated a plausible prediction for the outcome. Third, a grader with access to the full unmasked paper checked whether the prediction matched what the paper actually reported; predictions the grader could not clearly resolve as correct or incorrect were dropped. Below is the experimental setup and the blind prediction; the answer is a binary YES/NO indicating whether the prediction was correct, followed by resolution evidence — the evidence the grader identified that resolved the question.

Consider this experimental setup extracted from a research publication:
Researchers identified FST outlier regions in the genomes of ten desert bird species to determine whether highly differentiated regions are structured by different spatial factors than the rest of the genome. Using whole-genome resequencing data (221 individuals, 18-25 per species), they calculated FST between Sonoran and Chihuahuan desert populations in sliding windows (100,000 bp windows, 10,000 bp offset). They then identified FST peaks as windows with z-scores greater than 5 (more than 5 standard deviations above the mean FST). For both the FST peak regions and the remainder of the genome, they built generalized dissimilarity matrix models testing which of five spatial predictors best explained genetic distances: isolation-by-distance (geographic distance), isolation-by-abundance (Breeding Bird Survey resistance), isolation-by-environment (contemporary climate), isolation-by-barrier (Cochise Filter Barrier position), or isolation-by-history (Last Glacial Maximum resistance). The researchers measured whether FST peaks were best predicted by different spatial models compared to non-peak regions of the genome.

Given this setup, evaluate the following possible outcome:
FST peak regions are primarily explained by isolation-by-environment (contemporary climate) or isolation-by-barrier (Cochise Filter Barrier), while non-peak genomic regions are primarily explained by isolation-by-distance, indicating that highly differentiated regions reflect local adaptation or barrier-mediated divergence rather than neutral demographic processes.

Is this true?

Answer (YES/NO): NO